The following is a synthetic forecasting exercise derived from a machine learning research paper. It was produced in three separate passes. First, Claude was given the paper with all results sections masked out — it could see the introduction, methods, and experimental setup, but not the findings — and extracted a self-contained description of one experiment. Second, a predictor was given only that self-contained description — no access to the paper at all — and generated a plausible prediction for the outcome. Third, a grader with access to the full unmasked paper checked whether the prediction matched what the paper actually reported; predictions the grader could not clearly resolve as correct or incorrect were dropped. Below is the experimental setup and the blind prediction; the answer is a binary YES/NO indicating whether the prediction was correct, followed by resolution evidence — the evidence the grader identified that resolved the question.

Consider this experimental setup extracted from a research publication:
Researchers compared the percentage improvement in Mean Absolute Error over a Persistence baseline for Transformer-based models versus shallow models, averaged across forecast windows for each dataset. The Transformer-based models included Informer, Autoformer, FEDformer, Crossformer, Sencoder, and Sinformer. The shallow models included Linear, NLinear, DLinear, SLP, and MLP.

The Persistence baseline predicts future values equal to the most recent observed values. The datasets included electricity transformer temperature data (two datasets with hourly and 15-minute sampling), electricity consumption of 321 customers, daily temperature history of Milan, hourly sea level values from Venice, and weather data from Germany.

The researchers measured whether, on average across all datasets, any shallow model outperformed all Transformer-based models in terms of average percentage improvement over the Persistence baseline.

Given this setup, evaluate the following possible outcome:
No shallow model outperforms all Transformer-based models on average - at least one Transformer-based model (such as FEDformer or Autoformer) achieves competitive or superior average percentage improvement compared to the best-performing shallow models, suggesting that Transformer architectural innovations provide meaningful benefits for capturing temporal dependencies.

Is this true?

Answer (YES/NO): NO